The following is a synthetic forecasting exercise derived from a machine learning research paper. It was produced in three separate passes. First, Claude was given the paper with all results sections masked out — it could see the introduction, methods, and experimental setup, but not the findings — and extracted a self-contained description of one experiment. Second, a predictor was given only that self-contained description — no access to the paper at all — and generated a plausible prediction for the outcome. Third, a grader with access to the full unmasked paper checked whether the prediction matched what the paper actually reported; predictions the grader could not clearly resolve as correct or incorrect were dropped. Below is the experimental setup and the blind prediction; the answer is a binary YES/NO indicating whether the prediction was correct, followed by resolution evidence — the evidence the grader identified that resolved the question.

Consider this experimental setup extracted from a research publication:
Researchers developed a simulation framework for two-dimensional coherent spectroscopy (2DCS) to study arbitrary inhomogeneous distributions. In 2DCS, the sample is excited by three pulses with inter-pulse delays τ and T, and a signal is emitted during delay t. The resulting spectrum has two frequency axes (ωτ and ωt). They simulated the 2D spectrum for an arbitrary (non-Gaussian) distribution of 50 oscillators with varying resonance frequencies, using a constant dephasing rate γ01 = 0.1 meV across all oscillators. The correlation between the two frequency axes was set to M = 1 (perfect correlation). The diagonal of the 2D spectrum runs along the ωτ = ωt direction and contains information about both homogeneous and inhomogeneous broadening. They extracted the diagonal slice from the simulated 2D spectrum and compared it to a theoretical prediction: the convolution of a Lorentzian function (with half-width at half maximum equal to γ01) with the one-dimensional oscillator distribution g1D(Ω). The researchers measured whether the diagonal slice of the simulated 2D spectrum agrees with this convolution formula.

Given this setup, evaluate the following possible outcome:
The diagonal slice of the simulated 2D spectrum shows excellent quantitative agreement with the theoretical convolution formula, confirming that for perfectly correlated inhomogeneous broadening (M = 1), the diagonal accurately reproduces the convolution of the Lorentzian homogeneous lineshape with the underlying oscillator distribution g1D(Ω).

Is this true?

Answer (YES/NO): YES